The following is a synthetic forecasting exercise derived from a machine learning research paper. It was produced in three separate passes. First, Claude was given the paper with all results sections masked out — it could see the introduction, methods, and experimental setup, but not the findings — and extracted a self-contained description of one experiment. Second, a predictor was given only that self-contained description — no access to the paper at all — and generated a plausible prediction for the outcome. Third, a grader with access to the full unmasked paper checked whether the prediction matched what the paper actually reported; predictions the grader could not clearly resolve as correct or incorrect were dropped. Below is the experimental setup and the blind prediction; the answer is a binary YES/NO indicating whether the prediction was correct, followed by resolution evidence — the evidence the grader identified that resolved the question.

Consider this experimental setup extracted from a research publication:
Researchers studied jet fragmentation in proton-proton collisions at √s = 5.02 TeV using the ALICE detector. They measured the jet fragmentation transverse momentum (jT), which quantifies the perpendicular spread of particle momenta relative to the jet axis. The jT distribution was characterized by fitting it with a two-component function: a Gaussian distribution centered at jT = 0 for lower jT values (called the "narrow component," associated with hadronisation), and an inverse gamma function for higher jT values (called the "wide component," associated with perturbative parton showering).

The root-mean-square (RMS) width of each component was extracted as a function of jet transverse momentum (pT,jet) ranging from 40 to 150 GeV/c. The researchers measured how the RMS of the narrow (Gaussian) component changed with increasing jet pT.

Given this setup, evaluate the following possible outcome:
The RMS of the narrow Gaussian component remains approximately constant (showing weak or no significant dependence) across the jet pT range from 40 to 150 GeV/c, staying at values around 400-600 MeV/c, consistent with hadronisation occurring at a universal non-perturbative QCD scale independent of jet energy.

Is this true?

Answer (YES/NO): NO